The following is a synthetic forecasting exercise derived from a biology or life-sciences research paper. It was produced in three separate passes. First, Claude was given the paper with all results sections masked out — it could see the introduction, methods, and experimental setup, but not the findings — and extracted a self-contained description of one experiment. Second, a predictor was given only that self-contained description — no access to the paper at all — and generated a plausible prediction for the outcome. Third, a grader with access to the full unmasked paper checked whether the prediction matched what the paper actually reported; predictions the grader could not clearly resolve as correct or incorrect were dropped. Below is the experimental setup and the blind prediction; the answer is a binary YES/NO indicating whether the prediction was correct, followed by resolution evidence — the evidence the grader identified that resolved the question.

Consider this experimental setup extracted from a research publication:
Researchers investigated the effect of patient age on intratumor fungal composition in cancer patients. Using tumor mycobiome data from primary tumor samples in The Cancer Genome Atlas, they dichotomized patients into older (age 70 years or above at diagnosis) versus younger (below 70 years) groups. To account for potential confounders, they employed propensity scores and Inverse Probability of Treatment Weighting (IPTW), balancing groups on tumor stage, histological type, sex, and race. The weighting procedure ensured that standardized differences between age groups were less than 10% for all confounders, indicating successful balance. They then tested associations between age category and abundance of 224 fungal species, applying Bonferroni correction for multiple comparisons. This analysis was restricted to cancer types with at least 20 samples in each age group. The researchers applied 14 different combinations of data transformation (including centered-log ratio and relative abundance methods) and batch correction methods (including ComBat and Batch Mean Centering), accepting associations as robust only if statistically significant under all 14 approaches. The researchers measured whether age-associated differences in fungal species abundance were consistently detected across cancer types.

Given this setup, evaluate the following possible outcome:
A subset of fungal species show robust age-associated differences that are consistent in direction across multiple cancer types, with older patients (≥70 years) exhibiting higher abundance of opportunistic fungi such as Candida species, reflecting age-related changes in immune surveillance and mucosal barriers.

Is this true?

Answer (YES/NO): NO